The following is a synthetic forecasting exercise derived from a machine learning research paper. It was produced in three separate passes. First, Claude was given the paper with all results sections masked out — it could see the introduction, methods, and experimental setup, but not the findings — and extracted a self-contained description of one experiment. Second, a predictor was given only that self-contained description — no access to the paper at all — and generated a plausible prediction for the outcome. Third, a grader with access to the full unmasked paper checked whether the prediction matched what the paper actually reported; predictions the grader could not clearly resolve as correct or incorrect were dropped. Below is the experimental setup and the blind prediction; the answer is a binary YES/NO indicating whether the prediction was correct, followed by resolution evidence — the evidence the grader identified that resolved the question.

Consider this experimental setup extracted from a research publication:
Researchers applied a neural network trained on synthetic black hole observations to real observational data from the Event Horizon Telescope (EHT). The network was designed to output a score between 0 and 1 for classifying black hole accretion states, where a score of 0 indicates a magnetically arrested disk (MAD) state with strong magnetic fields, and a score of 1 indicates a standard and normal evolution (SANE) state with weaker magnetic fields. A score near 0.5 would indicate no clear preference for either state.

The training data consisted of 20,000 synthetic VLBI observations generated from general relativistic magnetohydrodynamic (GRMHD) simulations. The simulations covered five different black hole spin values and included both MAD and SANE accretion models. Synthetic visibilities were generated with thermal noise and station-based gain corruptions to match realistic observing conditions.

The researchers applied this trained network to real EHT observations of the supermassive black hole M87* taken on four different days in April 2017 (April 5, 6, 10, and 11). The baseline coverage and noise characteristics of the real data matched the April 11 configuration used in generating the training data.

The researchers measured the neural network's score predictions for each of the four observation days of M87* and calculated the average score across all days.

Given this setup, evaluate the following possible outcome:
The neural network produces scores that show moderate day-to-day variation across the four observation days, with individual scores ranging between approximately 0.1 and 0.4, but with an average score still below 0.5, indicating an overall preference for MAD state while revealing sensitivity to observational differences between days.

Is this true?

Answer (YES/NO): NO